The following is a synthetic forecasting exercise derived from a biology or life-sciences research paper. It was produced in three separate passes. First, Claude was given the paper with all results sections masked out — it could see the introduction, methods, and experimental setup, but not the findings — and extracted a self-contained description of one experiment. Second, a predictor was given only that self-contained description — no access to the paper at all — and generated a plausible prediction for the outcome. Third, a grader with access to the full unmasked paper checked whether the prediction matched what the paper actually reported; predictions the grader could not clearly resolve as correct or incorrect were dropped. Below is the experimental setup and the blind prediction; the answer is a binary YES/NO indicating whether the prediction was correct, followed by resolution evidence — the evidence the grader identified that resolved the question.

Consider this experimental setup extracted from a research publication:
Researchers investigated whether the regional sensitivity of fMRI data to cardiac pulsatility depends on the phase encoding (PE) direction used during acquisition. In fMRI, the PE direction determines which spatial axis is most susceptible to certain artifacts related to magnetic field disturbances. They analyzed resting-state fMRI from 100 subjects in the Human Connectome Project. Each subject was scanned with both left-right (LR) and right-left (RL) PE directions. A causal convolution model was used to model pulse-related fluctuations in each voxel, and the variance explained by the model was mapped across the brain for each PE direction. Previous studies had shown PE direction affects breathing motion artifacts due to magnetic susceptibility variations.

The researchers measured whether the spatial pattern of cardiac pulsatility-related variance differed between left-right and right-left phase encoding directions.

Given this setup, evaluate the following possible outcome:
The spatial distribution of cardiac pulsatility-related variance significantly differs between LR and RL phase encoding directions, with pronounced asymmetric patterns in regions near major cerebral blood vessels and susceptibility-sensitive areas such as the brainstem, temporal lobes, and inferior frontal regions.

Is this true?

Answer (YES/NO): NO